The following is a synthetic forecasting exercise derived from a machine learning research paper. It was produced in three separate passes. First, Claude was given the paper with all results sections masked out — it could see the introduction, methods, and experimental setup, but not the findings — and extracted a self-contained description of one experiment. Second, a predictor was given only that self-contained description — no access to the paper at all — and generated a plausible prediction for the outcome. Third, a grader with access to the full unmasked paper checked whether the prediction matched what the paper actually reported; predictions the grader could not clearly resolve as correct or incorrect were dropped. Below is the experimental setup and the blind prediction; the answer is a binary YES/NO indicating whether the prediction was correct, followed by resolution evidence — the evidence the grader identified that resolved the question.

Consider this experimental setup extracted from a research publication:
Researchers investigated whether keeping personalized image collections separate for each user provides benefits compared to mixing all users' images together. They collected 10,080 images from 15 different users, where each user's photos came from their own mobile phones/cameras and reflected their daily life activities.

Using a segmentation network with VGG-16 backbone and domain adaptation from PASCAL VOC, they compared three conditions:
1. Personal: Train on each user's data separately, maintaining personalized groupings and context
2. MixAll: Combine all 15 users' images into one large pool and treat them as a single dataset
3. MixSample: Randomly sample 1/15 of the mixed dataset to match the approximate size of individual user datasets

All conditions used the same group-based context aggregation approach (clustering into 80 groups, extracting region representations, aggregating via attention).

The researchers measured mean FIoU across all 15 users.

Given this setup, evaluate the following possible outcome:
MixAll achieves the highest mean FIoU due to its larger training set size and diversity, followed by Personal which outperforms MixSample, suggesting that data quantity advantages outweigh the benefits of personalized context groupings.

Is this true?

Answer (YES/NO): NO